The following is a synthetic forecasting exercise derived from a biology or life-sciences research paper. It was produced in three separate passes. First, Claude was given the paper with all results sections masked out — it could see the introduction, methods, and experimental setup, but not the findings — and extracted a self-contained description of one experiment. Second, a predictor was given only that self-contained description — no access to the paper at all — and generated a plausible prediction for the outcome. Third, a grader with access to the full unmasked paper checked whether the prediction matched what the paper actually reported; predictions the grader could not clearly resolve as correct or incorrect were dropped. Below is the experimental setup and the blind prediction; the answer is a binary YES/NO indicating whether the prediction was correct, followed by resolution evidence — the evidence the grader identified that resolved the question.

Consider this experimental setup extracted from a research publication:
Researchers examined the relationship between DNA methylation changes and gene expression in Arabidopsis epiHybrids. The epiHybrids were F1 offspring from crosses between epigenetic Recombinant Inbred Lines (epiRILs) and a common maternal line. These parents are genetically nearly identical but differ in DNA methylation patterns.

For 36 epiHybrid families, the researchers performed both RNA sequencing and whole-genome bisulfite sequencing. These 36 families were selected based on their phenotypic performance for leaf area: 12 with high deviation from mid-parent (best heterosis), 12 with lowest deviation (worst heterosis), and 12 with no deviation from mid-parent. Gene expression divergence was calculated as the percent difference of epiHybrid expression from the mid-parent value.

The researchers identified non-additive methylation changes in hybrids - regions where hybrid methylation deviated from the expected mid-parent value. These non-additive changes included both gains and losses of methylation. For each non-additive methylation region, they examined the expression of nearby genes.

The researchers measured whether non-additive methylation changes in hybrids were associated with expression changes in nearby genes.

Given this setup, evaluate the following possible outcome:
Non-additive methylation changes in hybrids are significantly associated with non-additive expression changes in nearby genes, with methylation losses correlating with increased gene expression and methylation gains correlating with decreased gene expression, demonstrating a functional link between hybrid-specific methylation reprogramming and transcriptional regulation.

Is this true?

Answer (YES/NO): NO